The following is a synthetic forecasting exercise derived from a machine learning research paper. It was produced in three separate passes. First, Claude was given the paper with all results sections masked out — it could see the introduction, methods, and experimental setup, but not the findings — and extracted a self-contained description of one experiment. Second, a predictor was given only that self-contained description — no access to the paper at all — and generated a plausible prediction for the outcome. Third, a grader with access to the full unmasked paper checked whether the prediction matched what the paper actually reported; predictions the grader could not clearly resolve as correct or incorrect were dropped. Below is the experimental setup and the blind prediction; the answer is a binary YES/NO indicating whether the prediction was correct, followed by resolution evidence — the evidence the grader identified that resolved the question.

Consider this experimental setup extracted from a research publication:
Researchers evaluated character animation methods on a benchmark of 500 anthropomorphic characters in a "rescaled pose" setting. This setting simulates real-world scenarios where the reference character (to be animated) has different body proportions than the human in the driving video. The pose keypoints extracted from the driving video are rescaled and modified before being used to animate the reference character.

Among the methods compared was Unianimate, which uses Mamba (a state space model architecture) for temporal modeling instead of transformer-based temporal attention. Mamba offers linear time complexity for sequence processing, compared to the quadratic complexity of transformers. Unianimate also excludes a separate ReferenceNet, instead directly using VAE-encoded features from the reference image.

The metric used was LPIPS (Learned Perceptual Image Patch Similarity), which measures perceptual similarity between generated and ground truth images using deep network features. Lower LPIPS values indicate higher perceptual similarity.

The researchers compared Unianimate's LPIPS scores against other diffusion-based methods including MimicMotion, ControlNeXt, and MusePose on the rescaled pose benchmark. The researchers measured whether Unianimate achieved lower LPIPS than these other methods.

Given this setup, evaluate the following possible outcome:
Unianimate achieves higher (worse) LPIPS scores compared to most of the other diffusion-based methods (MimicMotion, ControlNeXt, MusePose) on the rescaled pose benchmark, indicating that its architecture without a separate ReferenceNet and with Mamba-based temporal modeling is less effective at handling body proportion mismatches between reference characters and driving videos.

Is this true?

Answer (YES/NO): NO